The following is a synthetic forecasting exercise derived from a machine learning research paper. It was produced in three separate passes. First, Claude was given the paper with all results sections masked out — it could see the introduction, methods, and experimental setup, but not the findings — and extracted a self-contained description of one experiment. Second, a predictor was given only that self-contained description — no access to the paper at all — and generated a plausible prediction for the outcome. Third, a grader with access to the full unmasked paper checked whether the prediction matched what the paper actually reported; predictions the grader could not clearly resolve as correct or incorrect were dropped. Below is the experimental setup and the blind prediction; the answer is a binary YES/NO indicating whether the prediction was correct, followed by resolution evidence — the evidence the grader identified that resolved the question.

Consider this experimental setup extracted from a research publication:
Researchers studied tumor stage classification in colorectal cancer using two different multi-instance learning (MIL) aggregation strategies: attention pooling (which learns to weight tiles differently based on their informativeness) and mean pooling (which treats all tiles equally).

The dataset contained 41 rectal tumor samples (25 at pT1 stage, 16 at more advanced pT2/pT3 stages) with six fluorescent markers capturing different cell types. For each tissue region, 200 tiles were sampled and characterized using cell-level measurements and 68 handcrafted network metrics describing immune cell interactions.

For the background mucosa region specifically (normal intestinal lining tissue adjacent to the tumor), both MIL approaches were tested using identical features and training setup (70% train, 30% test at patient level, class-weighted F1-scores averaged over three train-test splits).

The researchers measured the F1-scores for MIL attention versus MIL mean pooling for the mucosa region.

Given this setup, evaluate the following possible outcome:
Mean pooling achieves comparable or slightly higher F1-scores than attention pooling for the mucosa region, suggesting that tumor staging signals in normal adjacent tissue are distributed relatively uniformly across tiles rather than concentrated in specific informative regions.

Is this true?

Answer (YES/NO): NO